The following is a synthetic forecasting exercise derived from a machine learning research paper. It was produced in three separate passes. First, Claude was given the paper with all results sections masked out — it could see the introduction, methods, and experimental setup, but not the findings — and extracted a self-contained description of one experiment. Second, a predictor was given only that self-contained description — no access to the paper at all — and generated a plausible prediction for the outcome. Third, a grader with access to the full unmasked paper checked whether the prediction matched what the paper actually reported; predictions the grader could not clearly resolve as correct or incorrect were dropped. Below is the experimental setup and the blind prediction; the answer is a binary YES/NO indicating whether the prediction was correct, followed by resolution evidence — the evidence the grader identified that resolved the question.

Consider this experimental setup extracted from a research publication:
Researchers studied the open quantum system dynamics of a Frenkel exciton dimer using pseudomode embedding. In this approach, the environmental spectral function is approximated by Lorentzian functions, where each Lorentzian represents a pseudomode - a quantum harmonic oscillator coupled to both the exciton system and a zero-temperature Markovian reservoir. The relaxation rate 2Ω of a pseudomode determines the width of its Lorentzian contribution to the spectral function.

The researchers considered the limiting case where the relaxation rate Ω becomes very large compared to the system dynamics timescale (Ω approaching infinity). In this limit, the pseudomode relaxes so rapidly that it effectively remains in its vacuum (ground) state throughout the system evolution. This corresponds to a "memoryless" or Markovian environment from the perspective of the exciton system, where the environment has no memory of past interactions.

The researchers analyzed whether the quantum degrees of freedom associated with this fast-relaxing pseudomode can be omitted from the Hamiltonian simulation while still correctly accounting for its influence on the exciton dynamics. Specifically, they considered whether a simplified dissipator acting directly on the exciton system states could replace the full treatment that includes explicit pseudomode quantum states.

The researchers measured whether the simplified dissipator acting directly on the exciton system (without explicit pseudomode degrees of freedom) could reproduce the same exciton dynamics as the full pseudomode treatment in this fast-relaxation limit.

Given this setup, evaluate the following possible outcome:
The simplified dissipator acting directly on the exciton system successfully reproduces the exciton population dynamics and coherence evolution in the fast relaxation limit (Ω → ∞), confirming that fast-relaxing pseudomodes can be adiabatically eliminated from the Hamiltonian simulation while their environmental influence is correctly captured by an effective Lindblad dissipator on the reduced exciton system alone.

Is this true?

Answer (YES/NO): YES